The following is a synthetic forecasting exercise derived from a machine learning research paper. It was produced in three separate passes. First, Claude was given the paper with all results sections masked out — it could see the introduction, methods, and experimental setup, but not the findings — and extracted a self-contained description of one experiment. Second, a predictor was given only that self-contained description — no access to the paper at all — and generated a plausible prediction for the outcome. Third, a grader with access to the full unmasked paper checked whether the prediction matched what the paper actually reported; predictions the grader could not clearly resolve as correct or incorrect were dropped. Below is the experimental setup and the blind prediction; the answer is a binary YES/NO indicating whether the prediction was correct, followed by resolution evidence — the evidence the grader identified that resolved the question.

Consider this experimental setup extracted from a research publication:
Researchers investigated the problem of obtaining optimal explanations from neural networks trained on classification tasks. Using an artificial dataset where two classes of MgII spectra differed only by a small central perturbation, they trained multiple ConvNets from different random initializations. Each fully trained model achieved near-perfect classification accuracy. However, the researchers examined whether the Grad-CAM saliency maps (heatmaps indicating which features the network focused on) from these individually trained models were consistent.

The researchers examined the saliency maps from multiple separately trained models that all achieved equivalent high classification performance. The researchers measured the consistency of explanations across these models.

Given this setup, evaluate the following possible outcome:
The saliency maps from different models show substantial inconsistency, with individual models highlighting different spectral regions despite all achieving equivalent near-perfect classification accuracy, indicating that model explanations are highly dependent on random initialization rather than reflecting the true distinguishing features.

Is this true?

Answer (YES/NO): YES